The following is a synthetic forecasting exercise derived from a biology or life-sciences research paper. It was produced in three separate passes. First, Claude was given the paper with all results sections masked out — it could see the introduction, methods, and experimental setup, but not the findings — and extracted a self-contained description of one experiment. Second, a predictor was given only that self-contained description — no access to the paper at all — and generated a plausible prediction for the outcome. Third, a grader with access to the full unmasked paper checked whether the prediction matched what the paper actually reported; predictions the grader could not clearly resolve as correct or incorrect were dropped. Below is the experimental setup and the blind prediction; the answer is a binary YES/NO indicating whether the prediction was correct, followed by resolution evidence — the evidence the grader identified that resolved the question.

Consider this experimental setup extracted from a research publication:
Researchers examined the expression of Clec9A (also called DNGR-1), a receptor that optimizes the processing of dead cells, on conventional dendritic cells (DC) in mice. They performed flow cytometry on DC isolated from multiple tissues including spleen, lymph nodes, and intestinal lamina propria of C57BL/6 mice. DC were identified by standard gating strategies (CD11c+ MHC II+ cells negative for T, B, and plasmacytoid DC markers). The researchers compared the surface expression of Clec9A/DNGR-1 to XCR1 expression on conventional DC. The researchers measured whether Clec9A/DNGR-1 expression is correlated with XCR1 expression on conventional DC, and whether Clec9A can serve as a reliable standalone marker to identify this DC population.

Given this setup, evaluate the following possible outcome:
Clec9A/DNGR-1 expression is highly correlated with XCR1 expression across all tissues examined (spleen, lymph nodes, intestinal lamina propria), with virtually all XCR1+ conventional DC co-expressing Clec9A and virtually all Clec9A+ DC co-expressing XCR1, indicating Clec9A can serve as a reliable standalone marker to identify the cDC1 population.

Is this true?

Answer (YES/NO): NO